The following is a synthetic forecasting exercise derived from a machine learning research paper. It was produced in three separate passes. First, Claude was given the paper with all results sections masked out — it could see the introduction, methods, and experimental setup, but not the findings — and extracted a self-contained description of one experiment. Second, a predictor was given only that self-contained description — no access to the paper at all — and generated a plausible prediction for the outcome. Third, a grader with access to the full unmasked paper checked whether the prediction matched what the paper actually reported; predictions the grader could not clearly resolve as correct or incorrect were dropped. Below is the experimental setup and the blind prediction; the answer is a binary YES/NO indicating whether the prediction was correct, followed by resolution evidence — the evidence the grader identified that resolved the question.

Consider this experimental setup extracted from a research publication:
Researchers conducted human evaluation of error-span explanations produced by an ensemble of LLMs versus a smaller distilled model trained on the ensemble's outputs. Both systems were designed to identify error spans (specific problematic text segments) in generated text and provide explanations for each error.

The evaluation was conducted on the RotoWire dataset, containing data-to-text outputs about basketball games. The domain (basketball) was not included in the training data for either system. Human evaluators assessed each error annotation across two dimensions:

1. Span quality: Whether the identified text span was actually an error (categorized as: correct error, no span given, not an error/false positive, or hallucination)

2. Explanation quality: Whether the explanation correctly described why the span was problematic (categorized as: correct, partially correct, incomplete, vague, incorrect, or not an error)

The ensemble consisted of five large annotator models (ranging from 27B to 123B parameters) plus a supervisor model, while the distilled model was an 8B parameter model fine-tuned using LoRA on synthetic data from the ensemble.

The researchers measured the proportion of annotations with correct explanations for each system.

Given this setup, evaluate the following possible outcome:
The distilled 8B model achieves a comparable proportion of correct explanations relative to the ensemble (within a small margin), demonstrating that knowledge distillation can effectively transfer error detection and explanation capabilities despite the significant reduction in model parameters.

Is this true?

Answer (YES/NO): NO